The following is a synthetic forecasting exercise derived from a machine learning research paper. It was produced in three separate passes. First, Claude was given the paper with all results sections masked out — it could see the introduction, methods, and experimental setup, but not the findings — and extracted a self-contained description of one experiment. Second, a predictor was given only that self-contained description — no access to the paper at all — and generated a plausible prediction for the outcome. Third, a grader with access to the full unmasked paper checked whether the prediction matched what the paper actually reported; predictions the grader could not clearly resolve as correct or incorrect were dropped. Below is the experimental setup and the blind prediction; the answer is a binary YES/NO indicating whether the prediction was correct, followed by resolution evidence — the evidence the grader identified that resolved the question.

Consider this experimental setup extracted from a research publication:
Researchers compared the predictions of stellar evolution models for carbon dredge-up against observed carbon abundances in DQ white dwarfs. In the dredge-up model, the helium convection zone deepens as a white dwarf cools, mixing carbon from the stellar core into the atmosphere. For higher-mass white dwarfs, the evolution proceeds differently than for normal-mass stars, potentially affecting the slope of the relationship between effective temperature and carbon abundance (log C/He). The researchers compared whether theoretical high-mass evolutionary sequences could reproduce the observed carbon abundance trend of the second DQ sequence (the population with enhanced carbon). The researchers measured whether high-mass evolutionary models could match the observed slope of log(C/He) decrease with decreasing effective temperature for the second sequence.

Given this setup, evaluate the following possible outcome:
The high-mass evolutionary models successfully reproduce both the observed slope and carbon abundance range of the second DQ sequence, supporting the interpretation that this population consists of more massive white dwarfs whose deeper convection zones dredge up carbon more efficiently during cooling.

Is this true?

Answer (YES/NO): NO